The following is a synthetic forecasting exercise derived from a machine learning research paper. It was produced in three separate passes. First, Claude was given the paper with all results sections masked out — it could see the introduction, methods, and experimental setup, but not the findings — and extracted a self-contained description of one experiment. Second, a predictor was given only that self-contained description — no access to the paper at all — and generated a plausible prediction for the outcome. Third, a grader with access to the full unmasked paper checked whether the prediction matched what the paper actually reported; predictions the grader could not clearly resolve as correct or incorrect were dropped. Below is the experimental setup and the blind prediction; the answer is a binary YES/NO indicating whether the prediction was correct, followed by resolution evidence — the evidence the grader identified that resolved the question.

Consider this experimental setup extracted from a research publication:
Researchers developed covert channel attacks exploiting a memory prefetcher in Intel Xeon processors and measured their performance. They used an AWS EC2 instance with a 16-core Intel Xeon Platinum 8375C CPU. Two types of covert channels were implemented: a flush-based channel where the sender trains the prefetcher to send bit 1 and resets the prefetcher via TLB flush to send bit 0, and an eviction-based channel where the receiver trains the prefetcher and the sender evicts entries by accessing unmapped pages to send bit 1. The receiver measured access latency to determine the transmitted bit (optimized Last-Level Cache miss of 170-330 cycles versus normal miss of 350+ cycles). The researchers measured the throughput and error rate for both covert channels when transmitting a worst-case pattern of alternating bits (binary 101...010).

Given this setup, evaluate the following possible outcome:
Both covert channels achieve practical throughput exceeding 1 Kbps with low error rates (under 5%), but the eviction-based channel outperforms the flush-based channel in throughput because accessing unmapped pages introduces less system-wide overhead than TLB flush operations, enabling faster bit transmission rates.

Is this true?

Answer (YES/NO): NO